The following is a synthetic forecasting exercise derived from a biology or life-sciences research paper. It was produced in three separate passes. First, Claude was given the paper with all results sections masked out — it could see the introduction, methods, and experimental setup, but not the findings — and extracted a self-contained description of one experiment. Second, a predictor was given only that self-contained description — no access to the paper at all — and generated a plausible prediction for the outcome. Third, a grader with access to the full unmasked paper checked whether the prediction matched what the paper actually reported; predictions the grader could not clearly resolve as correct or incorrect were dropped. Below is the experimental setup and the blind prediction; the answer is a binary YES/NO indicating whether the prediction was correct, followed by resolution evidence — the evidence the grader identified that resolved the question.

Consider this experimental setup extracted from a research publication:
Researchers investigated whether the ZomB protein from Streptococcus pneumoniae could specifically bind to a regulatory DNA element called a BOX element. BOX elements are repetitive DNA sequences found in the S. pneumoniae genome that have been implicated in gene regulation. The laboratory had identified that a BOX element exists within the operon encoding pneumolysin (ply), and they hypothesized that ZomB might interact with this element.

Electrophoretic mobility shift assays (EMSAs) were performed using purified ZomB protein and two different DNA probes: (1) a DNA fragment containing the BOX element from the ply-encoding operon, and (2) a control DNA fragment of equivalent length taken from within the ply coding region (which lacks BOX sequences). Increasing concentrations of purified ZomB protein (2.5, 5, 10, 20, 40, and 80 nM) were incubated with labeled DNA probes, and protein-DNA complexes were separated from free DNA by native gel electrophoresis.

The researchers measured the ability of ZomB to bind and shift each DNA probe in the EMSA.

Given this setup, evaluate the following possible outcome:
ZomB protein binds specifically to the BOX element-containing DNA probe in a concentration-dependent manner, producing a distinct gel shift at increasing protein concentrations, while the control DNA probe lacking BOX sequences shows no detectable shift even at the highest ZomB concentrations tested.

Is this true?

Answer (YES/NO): NO